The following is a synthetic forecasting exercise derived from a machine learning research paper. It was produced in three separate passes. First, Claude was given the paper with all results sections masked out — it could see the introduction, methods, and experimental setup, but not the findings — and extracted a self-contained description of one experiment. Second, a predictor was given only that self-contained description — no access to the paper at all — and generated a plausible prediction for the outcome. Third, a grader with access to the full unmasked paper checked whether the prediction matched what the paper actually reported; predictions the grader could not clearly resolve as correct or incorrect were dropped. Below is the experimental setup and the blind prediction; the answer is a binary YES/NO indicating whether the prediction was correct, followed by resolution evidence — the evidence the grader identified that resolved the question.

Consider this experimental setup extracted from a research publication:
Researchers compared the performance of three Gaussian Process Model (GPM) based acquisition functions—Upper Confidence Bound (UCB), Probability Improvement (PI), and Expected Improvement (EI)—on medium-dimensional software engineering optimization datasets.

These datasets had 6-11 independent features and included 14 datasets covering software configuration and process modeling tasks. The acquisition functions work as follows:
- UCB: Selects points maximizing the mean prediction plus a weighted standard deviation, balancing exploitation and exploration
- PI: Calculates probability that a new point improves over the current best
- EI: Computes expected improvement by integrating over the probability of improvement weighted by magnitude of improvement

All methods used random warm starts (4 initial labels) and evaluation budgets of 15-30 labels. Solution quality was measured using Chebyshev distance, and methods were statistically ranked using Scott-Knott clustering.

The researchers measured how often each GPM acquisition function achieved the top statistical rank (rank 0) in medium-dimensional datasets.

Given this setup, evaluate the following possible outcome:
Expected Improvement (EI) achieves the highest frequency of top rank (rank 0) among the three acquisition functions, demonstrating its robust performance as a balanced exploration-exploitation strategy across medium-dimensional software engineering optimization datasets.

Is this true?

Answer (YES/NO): NO